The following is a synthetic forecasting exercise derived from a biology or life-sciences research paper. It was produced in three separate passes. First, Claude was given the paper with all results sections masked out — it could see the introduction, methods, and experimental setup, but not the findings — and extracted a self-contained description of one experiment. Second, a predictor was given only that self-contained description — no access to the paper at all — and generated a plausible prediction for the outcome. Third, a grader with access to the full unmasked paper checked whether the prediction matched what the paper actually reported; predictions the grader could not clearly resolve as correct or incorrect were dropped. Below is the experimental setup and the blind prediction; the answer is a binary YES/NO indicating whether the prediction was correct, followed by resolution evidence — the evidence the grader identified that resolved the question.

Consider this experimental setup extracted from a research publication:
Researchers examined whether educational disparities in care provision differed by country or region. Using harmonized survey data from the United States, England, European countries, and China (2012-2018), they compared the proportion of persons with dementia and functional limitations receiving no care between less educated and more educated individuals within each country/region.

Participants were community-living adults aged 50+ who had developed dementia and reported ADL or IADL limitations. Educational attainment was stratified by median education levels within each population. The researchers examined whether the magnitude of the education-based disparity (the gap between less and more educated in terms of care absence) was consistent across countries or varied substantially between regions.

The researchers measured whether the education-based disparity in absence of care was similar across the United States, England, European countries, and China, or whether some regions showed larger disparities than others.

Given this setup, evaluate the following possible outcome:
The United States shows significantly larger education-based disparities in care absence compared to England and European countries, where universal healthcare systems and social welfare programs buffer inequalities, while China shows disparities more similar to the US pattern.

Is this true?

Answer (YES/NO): NO